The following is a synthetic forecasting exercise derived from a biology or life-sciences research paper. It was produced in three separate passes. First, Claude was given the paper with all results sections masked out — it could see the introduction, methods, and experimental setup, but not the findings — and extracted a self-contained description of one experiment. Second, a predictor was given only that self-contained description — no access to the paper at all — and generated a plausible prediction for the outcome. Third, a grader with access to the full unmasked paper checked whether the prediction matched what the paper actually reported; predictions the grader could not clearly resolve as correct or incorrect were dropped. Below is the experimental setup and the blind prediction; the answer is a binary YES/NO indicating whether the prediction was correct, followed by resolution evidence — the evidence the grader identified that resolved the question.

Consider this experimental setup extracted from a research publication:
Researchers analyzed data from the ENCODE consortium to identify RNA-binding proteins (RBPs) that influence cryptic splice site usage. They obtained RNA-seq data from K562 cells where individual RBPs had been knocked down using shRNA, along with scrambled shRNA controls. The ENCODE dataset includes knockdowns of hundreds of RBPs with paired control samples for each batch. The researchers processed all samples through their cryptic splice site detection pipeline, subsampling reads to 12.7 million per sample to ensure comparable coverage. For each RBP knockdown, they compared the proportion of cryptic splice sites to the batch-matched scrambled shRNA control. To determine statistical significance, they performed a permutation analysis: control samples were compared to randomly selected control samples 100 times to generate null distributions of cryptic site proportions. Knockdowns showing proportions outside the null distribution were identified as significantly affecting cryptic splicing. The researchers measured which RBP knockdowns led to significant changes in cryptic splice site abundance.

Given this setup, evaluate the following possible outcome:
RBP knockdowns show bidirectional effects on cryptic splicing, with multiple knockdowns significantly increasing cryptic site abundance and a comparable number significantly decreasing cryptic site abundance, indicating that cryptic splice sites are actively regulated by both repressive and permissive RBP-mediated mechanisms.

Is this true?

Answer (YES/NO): NO